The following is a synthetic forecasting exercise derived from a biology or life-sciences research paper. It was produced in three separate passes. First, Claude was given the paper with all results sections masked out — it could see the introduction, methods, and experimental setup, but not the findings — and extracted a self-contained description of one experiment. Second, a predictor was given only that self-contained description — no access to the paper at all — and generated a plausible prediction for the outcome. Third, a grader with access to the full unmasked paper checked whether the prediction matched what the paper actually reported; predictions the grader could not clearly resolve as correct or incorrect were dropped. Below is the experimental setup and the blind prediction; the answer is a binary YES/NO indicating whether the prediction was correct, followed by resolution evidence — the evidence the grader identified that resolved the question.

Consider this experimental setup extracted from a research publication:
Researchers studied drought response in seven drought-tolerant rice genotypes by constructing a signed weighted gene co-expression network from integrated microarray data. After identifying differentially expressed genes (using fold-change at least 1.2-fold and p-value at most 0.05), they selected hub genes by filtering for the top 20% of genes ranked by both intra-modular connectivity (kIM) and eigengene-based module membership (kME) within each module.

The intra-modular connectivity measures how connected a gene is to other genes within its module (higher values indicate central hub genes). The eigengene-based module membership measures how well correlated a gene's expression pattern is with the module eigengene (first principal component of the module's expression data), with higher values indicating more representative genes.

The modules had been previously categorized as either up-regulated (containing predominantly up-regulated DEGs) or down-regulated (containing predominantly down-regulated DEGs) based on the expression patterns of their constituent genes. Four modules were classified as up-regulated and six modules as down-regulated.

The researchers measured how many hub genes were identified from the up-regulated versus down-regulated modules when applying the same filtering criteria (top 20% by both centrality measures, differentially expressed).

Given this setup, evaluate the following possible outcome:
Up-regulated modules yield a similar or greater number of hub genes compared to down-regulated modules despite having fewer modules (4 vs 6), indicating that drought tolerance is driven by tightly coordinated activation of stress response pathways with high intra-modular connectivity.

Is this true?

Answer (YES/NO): NO